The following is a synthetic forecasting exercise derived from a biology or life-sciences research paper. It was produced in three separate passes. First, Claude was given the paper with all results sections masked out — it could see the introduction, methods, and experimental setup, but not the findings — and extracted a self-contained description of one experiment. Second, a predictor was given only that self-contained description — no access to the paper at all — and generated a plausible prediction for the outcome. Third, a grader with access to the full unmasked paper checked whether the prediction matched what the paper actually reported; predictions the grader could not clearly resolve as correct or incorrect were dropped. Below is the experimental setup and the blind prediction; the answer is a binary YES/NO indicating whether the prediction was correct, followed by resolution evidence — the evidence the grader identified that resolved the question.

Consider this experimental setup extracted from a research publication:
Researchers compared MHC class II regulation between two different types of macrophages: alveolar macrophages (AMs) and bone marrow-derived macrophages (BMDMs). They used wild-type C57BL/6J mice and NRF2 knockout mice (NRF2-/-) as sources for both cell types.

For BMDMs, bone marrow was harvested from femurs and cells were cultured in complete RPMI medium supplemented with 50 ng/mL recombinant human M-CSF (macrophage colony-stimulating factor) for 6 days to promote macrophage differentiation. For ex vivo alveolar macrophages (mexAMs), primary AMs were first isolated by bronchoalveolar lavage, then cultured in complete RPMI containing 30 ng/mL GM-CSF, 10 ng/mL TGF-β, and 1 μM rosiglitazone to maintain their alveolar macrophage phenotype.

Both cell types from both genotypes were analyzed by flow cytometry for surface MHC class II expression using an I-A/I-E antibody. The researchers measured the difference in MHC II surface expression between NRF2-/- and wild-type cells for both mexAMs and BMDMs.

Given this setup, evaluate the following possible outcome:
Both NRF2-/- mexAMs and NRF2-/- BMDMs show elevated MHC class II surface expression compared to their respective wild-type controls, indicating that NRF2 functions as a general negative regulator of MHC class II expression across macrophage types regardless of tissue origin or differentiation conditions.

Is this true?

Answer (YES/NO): NO